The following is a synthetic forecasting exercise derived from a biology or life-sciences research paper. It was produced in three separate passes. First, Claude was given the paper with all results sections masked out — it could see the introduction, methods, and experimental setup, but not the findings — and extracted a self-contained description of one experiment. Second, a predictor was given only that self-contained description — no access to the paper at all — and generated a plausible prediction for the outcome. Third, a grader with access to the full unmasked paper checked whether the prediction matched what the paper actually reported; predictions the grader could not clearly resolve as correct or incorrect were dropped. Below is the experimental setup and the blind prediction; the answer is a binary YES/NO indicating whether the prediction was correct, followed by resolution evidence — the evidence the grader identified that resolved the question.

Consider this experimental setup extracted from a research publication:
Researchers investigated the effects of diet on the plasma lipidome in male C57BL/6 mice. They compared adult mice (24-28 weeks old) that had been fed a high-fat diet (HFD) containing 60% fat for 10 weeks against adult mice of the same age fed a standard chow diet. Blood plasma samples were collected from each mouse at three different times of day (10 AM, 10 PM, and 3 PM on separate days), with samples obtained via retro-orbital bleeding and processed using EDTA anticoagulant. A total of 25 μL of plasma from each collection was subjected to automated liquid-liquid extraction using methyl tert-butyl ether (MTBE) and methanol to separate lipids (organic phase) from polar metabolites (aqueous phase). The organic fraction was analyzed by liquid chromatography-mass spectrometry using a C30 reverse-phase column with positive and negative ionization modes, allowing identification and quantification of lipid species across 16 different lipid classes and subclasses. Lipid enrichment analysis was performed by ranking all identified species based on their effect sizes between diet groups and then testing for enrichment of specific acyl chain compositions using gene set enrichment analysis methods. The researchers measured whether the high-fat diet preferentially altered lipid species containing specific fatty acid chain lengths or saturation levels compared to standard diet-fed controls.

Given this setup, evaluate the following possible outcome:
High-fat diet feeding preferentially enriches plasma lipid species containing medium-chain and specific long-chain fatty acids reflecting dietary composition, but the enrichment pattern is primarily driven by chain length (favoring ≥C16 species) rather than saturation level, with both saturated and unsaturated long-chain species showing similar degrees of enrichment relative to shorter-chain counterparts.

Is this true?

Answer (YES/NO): NO